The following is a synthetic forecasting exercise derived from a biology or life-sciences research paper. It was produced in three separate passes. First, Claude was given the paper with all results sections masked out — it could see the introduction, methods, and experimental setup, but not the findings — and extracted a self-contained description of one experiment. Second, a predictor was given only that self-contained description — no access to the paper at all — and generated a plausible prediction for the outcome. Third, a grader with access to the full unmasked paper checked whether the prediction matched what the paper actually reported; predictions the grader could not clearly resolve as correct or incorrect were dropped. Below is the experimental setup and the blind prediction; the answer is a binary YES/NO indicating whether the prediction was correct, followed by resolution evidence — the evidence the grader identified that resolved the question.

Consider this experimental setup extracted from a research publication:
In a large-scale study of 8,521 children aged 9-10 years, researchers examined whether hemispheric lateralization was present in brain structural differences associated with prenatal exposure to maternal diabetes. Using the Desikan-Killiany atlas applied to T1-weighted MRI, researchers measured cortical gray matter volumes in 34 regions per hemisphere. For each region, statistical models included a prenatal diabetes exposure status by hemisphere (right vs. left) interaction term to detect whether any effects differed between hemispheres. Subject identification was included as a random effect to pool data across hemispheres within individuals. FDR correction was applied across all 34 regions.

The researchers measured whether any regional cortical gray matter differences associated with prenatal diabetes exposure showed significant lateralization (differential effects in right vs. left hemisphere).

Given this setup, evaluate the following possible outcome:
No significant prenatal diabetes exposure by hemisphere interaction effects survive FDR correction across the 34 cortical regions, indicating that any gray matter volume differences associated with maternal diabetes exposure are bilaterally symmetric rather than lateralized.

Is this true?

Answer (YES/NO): YES